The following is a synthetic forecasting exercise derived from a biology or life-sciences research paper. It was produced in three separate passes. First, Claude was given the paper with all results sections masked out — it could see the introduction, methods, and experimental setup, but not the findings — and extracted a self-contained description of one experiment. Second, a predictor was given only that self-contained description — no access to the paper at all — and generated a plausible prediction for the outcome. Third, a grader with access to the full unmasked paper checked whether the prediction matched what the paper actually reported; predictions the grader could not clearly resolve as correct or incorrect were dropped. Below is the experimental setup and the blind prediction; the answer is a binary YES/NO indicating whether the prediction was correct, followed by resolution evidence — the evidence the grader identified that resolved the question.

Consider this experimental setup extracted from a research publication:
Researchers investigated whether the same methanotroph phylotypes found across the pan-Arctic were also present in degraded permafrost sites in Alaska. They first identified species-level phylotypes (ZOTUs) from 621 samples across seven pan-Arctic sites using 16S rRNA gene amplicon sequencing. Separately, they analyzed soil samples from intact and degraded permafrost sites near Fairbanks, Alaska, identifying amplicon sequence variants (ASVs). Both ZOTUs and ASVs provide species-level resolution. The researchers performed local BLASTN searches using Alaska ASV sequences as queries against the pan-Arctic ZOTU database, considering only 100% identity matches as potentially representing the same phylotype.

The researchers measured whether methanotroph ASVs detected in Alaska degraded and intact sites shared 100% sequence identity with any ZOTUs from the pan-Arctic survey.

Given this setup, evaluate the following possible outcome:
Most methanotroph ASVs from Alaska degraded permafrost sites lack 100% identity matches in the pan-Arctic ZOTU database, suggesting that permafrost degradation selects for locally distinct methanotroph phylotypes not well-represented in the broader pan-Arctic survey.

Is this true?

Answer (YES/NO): NO